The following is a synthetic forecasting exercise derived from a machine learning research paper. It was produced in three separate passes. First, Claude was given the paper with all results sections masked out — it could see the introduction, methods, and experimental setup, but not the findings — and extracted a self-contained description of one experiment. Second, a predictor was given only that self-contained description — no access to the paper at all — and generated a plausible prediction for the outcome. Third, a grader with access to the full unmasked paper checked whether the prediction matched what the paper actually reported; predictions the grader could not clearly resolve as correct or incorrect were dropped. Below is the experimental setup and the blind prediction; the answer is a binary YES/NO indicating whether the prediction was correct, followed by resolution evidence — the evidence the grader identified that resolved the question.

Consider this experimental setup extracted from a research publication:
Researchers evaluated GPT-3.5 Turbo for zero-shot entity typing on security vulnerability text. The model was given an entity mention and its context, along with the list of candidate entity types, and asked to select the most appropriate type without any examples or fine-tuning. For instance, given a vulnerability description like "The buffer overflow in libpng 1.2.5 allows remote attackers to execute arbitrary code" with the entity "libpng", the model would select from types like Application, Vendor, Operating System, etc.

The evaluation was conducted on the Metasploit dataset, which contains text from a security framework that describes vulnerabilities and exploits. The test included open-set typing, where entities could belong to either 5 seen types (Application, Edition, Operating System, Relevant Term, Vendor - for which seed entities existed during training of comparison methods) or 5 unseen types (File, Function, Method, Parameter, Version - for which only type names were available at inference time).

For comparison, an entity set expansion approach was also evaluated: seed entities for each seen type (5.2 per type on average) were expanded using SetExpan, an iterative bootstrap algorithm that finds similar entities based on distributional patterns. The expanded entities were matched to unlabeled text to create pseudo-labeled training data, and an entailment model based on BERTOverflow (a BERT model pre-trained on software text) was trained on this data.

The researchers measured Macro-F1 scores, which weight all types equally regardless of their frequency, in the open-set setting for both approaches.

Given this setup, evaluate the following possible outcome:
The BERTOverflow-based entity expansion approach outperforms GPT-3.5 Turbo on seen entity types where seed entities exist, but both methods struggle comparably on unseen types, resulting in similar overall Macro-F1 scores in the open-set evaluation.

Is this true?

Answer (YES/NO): NO